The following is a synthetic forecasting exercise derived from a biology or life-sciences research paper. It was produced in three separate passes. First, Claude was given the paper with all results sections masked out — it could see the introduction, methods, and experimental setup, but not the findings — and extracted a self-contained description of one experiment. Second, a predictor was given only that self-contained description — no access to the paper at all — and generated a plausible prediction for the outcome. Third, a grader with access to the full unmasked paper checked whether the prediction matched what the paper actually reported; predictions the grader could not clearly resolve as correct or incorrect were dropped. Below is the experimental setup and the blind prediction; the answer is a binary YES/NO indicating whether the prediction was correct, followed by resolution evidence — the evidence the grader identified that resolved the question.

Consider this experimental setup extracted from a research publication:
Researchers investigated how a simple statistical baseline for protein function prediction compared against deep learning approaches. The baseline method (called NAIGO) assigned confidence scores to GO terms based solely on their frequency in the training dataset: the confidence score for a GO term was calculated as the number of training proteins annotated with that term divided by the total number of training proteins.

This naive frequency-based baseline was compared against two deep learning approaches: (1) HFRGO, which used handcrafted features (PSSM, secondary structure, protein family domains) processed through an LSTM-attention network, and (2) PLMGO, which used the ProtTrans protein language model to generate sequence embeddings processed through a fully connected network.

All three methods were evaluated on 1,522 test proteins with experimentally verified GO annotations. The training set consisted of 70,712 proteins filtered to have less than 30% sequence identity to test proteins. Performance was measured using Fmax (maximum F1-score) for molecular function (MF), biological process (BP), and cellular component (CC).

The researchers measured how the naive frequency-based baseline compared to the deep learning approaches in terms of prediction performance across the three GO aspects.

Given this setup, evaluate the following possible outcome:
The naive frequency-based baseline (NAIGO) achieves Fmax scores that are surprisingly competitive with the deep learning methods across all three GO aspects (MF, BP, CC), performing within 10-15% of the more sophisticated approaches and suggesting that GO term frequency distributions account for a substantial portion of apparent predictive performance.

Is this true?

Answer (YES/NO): NO